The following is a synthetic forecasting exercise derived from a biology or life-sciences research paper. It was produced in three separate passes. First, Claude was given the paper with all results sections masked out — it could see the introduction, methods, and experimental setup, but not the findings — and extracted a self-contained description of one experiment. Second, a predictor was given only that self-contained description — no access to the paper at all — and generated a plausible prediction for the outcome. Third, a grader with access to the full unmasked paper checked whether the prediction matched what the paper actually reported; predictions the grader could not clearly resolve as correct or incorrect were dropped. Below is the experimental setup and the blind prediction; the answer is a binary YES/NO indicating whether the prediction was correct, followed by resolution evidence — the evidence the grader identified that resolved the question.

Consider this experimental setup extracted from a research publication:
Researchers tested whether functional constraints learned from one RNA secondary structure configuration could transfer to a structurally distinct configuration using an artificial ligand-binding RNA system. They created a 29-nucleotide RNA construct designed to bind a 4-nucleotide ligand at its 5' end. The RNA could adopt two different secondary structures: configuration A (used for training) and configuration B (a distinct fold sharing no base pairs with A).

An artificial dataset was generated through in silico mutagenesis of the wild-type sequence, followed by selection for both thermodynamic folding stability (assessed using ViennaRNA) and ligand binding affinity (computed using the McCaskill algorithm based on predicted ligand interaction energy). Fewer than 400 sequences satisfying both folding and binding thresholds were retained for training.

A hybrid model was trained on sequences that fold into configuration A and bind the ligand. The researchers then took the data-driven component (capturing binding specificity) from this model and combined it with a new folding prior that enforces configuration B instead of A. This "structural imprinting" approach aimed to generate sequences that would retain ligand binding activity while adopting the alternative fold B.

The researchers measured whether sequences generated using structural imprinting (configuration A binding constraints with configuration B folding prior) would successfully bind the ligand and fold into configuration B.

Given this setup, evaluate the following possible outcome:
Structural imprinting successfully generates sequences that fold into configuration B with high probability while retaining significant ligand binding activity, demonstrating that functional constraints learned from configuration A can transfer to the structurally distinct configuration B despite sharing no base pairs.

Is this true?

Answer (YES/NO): YES